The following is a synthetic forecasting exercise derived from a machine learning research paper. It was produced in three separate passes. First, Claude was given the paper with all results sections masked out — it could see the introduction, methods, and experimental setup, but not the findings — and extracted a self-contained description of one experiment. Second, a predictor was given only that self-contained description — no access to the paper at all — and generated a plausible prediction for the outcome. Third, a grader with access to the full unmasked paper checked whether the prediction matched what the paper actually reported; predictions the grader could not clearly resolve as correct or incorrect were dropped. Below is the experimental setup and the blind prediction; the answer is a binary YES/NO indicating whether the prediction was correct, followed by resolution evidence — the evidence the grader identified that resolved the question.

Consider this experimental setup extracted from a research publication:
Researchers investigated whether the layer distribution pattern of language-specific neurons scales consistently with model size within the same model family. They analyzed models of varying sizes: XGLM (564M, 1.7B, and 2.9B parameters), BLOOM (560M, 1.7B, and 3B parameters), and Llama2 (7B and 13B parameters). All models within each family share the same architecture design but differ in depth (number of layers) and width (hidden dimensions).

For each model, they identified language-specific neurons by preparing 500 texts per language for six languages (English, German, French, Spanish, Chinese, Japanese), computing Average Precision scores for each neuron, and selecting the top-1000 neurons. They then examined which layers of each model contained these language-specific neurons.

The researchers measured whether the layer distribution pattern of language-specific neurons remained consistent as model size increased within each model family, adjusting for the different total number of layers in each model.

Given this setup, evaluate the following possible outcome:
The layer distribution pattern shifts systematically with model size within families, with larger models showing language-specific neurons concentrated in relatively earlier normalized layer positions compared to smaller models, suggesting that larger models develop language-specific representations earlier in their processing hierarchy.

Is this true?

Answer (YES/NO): NO